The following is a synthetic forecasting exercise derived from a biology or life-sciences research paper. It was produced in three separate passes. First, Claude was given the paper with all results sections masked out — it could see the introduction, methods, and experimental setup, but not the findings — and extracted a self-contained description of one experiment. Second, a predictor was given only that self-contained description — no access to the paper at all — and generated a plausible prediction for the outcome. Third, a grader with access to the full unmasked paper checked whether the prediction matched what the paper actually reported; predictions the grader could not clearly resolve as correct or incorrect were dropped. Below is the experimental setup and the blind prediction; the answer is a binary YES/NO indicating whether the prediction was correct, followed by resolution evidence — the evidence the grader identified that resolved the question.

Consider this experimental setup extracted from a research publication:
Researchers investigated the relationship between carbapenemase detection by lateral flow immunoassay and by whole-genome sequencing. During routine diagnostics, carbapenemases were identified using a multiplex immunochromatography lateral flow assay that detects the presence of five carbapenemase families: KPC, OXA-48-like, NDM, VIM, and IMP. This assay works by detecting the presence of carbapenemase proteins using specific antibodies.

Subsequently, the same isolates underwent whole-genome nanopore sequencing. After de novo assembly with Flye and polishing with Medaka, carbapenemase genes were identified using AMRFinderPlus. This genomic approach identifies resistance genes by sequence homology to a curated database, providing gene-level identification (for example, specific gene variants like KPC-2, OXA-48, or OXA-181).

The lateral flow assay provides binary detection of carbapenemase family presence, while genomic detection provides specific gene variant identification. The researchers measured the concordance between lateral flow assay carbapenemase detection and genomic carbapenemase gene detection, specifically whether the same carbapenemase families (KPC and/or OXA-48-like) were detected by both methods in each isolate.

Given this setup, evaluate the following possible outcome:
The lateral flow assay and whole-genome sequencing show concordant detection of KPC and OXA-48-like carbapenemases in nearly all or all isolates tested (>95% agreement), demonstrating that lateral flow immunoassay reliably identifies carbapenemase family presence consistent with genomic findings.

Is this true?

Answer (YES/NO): YES